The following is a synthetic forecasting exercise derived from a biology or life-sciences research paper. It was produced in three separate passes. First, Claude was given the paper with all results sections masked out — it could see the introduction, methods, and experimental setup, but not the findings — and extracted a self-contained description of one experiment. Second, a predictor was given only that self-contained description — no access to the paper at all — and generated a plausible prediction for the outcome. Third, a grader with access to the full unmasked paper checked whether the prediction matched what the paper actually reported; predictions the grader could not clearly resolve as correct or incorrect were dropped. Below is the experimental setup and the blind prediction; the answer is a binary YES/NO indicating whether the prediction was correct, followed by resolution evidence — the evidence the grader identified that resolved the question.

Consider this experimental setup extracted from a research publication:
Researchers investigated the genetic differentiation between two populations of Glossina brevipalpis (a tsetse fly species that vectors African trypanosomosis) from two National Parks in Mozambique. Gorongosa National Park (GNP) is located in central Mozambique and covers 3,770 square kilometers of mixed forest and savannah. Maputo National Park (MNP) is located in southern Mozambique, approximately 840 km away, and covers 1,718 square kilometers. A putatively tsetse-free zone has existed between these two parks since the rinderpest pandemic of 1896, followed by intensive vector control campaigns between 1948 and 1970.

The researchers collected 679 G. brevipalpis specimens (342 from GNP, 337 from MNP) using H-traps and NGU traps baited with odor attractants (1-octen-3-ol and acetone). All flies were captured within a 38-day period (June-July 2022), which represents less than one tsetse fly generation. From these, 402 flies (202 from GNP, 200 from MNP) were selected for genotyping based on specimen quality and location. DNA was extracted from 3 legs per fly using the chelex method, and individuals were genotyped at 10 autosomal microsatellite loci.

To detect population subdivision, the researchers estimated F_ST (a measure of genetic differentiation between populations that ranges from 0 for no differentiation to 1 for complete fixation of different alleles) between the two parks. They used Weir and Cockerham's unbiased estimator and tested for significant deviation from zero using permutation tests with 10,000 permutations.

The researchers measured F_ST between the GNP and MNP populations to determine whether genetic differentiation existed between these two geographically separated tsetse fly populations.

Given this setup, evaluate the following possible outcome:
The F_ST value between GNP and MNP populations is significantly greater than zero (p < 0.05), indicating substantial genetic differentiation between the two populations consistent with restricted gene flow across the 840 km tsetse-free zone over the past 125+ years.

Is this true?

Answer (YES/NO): YES